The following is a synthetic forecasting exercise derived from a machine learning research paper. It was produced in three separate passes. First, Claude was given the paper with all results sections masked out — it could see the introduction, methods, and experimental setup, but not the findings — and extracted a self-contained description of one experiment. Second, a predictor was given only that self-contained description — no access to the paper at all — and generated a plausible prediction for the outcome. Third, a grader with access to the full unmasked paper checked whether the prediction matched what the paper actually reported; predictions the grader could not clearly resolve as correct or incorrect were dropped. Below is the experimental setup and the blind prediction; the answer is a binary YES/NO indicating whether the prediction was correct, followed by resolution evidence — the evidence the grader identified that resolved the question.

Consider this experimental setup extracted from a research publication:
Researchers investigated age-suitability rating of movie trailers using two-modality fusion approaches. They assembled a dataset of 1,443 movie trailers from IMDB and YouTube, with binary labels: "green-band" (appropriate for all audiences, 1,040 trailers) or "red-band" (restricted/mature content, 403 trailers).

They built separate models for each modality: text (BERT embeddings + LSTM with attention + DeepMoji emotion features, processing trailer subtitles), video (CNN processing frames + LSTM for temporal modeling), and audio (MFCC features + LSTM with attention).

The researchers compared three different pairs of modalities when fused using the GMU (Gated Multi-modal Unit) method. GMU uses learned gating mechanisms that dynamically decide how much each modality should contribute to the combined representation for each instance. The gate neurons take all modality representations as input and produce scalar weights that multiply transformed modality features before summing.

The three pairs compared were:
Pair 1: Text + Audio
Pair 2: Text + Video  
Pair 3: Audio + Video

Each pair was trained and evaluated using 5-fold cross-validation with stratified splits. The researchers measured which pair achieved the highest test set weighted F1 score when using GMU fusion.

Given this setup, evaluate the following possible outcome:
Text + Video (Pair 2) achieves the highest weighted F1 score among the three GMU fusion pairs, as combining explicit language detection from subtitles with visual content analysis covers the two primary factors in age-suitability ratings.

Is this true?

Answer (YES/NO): NO